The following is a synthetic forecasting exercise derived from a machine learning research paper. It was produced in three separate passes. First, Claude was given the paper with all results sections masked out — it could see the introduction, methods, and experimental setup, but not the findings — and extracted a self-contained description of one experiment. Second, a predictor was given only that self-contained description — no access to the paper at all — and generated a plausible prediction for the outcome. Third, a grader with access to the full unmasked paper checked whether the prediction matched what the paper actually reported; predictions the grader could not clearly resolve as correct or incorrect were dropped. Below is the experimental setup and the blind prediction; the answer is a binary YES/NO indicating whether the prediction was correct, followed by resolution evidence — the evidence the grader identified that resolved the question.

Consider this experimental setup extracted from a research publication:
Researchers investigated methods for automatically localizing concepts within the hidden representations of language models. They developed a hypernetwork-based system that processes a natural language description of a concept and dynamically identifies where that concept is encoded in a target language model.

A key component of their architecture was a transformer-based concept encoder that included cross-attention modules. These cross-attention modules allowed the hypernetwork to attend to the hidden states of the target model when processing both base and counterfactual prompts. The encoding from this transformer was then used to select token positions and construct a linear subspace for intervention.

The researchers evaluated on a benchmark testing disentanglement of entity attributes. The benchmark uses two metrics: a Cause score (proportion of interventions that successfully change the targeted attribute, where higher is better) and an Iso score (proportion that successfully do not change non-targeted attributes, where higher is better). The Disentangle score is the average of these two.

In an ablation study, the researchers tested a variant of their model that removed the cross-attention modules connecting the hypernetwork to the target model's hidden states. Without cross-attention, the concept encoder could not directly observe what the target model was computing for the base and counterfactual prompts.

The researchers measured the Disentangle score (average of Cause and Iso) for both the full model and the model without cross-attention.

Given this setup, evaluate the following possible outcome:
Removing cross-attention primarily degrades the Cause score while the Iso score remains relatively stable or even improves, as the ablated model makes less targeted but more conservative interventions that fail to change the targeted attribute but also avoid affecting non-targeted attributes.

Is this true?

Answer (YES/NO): NO